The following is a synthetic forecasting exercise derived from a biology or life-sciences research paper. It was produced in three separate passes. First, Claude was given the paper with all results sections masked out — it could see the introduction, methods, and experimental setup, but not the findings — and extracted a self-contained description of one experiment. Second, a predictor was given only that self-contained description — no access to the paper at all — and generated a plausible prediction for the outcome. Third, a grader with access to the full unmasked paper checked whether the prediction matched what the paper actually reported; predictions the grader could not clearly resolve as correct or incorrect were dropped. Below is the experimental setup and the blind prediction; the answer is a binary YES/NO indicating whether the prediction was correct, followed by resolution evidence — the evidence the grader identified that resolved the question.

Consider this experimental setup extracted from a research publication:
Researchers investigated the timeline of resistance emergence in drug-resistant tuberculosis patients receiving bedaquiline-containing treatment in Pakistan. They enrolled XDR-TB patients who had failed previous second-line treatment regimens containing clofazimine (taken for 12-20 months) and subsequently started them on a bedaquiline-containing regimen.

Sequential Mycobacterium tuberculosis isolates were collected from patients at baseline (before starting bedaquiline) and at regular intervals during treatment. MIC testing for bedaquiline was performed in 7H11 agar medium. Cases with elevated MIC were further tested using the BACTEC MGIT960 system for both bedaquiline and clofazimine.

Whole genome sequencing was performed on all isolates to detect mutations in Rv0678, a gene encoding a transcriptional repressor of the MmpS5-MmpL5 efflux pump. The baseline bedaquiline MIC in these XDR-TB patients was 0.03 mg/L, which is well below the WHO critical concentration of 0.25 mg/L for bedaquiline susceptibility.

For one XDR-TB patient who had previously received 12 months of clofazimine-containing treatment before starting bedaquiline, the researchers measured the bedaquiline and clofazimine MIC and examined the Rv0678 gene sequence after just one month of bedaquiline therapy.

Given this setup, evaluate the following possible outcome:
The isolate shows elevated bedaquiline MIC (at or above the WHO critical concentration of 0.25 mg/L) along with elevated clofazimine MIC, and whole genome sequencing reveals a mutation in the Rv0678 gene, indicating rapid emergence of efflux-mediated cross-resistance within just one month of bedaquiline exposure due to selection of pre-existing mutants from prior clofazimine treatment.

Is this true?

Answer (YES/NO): YES